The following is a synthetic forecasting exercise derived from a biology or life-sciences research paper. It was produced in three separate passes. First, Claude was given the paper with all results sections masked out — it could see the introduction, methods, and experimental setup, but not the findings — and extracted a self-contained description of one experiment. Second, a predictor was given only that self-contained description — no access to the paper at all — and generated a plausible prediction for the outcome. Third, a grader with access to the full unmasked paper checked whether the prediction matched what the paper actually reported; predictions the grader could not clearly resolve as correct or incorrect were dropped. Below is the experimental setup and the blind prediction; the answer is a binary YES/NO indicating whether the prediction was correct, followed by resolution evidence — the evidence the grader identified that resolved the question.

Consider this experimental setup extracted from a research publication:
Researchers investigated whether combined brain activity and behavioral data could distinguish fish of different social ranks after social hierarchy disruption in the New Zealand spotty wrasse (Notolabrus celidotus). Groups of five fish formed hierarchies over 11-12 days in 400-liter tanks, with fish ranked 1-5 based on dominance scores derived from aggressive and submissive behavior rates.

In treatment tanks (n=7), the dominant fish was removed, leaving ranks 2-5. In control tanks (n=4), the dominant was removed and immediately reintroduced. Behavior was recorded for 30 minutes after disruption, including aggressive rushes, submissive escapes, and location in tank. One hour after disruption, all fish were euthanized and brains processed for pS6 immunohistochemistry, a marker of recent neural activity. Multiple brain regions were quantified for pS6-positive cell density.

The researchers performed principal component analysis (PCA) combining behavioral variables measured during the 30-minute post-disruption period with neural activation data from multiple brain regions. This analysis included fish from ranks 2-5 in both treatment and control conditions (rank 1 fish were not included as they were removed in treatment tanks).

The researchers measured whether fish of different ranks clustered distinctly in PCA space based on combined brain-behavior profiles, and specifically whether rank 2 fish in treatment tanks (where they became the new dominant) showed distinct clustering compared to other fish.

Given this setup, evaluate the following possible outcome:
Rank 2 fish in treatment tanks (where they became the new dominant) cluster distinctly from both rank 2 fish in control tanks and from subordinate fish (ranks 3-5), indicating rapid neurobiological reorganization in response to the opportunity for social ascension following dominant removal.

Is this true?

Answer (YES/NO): YES